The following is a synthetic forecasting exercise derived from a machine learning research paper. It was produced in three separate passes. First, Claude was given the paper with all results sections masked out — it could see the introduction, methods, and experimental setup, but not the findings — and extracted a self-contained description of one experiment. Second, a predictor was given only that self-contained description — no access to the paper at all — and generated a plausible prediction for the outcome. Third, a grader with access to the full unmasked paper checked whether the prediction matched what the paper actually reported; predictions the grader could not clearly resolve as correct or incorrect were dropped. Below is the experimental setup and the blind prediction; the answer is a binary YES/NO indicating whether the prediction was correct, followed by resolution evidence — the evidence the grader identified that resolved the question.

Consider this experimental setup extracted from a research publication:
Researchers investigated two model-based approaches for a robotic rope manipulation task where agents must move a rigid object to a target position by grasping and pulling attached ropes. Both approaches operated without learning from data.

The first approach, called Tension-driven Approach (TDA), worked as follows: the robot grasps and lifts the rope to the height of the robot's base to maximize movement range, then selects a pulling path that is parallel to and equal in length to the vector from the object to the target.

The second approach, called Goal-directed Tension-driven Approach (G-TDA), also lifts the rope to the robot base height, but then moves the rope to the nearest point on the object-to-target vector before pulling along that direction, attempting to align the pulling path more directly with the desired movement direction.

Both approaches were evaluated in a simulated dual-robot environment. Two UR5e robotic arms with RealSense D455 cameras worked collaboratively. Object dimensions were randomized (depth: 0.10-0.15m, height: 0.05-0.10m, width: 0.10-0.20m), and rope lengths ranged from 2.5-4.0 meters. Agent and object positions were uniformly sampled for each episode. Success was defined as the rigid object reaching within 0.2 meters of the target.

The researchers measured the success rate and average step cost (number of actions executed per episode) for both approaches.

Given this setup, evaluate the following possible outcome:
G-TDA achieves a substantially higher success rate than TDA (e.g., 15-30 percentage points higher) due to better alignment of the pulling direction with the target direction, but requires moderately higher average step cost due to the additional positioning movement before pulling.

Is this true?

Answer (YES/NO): NO